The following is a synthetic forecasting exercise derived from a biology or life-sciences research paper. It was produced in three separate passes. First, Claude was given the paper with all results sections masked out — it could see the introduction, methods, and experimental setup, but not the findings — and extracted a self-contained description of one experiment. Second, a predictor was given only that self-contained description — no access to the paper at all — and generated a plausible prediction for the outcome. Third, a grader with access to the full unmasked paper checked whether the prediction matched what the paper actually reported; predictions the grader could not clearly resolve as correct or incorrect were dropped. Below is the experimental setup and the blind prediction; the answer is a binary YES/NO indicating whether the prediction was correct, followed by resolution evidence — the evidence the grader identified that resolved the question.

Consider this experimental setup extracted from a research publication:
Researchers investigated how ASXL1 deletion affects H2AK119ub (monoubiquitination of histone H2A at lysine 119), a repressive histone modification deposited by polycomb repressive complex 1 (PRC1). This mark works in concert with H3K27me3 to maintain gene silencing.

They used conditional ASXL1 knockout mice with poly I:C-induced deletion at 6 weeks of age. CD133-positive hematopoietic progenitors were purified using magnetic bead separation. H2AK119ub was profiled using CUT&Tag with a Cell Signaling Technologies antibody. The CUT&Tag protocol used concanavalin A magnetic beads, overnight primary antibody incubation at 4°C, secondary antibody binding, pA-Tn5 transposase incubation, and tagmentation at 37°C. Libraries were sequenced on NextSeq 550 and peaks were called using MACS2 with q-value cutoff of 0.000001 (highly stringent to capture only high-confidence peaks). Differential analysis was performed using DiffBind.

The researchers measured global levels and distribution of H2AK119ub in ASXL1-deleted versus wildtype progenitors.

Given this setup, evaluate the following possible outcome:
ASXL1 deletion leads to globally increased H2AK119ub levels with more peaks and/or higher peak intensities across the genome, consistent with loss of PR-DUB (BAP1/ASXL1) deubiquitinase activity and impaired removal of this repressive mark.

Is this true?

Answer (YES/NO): NO